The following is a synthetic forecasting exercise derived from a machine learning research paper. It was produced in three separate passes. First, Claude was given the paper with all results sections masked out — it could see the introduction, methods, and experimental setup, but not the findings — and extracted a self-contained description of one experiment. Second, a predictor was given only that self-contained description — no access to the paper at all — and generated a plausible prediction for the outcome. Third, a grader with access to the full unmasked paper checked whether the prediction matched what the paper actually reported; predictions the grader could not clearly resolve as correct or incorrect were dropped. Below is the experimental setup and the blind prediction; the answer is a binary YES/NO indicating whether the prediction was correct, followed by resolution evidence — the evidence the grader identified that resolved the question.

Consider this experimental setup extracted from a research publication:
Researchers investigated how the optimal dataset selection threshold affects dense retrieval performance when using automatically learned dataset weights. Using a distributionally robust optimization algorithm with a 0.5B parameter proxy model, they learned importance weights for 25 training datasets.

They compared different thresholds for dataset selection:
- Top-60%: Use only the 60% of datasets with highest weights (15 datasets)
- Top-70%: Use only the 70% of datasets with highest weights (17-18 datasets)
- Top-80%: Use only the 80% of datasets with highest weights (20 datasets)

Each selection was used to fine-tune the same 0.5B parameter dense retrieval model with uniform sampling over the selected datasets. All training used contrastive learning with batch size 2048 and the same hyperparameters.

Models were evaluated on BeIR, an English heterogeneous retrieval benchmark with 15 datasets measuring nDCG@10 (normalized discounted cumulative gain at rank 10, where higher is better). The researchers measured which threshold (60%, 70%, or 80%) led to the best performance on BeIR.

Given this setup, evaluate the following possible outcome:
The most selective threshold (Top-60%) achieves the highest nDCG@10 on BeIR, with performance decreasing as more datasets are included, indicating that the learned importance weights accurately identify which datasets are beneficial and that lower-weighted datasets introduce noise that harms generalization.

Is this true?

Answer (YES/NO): NO